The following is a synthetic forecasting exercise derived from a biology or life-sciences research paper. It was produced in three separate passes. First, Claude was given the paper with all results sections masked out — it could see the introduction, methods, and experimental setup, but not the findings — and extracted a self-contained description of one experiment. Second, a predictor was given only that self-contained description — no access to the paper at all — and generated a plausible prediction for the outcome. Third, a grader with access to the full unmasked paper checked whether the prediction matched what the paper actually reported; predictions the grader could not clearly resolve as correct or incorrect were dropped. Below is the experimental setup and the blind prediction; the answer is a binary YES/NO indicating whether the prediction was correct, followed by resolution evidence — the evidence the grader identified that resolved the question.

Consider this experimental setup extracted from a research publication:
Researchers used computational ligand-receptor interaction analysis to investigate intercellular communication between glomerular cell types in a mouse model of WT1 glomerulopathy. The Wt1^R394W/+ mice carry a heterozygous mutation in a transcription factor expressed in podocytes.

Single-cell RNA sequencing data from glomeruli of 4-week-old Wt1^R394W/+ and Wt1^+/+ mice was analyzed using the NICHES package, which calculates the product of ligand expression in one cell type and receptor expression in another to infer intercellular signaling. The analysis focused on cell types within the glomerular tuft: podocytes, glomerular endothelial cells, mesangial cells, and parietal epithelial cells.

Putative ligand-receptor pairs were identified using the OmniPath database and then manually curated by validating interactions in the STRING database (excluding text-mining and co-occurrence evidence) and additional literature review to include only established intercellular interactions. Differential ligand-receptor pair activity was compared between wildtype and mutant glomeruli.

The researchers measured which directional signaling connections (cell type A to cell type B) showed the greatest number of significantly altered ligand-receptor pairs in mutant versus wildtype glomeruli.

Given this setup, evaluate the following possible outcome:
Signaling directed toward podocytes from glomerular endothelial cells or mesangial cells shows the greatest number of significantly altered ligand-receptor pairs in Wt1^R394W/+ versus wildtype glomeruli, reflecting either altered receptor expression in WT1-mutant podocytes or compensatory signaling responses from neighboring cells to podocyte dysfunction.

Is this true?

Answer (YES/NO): NO